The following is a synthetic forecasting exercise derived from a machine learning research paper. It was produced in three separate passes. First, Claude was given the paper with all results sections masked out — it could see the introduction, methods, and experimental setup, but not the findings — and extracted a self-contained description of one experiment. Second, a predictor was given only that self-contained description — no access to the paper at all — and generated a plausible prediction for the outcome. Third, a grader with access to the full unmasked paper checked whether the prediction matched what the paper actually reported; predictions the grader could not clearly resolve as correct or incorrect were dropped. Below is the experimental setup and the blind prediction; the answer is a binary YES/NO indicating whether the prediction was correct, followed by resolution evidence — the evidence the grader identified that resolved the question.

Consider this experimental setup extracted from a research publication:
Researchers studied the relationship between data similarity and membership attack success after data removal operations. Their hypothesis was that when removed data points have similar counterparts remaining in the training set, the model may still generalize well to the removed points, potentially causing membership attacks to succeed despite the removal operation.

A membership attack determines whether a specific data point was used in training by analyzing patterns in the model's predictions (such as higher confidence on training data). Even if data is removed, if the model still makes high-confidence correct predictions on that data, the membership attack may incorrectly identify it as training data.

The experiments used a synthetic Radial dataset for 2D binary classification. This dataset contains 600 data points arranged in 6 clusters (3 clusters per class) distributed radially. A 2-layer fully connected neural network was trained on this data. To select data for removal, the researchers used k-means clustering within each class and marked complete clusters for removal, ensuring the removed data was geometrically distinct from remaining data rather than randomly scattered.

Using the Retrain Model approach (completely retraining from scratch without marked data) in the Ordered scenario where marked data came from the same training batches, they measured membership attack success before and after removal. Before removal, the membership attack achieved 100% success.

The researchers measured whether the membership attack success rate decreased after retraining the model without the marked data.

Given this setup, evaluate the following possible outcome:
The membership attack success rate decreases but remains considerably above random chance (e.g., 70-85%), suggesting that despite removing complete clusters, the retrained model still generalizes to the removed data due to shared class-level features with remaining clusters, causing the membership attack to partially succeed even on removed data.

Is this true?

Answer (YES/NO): NO